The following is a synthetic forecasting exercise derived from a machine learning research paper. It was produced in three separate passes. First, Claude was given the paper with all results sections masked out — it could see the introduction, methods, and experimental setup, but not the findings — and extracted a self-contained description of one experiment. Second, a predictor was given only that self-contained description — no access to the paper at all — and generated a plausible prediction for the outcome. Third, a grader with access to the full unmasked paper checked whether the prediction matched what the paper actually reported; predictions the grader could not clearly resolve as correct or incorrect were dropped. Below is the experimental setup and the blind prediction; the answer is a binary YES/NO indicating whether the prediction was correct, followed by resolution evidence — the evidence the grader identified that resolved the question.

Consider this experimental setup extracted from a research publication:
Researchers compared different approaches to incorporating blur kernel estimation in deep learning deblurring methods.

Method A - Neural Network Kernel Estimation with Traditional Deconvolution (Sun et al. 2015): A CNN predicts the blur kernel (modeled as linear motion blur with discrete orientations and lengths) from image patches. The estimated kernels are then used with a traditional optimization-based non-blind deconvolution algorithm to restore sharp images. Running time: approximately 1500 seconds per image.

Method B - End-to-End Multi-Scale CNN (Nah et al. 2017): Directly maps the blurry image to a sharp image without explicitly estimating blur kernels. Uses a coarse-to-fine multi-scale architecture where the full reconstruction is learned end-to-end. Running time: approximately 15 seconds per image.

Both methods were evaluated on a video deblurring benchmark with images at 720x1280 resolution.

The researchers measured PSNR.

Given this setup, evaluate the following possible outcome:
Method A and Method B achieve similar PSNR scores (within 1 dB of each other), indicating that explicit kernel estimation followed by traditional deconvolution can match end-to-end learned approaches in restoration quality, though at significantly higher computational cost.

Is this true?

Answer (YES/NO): NO